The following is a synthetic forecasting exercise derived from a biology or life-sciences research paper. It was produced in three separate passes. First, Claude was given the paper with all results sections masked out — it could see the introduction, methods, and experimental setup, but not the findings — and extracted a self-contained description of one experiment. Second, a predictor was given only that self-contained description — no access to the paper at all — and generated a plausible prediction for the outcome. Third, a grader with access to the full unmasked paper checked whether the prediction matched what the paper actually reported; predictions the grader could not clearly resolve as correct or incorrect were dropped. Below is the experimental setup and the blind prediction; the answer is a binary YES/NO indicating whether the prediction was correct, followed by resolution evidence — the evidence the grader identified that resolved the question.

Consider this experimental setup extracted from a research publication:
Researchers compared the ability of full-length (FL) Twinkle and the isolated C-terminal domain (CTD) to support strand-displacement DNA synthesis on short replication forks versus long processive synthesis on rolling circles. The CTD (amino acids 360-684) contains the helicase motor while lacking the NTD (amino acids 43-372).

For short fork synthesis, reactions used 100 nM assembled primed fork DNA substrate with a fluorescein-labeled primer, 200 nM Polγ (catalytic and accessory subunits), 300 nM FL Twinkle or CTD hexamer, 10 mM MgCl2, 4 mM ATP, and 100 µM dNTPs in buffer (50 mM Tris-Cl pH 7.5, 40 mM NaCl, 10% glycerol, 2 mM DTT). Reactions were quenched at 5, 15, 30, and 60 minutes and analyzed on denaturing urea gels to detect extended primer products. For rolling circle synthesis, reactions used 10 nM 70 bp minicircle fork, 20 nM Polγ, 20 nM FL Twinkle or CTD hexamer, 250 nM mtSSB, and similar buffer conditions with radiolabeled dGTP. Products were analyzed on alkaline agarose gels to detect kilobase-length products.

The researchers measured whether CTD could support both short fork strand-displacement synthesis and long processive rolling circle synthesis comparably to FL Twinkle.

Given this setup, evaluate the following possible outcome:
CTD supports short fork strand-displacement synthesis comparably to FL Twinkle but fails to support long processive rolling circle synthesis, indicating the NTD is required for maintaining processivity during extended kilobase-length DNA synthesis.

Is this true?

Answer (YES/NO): NO